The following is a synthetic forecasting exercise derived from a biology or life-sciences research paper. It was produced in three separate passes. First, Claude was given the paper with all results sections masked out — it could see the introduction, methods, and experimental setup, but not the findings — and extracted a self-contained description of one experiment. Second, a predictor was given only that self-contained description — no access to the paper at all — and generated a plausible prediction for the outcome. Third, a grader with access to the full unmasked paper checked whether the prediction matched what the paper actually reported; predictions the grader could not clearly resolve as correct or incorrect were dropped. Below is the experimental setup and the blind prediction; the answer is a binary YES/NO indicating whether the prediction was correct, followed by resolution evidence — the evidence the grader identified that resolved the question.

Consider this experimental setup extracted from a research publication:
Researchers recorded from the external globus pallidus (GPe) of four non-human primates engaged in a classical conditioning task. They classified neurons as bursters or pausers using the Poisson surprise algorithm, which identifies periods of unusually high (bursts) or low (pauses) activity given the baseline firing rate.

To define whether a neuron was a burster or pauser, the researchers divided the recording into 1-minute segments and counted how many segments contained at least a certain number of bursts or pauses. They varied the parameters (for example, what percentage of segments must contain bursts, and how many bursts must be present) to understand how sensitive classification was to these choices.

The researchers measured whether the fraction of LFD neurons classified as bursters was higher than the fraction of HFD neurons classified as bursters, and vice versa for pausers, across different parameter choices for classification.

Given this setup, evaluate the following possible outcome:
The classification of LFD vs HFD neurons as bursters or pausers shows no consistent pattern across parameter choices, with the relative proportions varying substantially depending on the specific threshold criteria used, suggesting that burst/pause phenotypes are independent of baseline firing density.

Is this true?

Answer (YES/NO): NO